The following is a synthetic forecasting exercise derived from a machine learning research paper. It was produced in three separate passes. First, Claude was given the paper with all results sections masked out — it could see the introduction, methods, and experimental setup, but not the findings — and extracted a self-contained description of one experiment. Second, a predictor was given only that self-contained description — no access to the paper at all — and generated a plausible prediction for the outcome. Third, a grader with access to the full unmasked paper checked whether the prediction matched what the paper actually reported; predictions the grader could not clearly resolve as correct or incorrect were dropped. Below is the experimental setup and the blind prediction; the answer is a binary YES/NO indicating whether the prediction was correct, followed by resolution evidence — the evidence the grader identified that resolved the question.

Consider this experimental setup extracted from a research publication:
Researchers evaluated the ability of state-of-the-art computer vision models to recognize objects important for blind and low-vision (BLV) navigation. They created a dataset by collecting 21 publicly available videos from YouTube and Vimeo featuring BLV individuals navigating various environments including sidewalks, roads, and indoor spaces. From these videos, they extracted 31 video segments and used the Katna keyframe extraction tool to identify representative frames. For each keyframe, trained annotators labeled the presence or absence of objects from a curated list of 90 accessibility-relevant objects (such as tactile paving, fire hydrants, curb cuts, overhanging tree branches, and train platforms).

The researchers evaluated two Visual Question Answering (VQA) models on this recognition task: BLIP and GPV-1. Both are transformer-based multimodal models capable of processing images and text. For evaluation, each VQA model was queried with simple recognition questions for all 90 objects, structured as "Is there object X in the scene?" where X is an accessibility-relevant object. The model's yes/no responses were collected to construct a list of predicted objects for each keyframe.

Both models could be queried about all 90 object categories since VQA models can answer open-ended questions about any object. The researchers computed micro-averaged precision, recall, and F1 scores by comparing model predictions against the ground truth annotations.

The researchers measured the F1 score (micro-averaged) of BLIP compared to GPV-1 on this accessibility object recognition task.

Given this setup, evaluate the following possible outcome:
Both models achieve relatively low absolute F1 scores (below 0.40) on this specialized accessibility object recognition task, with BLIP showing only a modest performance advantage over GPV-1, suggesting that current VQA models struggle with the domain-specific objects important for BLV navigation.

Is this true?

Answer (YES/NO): NO